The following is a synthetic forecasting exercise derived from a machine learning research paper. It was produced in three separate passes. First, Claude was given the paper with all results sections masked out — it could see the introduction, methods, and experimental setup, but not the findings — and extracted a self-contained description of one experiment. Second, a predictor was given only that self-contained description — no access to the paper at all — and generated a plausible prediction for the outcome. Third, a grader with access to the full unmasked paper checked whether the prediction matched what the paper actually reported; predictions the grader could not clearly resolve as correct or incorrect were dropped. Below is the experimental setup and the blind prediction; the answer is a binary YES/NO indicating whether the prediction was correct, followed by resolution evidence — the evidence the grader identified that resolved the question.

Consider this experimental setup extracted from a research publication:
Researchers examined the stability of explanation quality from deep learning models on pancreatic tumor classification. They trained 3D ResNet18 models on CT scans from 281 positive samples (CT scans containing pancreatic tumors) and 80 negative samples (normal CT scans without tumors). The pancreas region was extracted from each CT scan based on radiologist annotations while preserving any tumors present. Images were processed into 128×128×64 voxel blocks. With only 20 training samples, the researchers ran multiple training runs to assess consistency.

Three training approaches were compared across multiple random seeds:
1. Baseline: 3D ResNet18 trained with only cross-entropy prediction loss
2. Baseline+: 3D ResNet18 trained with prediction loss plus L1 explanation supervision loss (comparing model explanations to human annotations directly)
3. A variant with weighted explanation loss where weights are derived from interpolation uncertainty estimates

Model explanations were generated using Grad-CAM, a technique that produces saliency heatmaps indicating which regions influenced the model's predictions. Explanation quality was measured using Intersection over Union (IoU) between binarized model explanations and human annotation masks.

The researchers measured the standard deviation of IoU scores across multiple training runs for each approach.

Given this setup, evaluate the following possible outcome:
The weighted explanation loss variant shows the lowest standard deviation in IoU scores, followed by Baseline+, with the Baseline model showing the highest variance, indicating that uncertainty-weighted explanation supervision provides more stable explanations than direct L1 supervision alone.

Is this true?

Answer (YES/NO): YES